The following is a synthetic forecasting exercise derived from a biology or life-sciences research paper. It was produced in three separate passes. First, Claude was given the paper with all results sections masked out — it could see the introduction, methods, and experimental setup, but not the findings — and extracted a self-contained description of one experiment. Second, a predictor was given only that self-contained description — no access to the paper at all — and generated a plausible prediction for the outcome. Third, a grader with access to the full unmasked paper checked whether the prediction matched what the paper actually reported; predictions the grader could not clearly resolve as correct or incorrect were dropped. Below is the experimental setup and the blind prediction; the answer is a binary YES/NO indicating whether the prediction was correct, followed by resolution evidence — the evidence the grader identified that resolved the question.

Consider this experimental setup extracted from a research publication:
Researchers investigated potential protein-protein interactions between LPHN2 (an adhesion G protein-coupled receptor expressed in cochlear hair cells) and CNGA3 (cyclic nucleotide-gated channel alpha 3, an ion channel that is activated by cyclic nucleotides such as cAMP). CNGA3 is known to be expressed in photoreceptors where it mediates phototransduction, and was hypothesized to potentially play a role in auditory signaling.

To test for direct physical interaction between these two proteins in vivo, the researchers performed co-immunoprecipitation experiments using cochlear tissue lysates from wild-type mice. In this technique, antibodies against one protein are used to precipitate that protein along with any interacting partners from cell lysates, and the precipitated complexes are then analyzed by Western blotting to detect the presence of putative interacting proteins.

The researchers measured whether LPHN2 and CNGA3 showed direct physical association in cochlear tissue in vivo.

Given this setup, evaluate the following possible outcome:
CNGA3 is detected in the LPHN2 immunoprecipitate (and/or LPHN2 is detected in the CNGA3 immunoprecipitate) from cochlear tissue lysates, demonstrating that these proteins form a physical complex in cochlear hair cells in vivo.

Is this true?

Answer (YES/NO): YES